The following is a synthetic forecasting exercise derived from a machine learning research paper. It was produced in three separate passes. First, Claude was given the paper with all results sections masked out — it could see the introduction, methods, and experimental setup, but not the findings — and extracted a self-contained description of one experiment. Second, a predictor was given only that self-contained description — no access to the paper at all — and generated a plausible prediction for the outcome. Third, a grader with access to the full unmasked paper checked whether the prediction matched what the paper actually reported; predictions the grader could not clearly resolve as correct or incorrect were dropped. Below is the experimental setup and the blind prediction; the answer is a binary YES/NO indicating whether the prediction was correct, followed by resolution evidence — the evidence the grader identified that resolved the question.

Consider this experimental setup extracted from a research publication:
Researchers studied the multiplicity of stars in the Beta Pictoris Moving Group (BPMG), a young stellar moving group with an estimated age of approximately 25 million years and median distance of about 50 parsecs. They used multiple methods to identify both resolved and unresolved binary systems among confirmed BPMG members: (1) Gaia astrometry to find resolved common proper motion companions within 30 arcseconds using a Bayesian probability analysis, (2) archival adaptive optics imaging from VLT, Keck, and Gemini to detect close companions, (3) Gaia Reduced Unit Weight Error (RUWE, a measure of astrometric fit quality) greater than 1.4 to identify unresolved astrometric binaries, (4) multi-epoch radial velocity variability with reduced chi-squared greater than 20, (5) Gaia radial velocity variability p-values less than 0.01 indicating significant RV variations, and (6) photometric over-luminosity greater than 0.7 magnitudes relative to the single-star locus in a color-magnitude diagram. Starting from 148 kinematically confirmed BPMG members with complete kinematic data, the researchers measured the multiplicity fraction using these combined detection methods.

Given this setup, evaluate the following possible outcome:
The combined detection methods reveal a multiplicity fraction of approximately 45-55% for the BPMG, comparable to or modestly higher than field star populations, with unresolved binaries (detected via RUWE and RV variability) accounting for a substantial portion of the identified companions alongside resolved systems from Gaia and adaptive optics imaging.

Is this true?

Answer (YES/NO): NO